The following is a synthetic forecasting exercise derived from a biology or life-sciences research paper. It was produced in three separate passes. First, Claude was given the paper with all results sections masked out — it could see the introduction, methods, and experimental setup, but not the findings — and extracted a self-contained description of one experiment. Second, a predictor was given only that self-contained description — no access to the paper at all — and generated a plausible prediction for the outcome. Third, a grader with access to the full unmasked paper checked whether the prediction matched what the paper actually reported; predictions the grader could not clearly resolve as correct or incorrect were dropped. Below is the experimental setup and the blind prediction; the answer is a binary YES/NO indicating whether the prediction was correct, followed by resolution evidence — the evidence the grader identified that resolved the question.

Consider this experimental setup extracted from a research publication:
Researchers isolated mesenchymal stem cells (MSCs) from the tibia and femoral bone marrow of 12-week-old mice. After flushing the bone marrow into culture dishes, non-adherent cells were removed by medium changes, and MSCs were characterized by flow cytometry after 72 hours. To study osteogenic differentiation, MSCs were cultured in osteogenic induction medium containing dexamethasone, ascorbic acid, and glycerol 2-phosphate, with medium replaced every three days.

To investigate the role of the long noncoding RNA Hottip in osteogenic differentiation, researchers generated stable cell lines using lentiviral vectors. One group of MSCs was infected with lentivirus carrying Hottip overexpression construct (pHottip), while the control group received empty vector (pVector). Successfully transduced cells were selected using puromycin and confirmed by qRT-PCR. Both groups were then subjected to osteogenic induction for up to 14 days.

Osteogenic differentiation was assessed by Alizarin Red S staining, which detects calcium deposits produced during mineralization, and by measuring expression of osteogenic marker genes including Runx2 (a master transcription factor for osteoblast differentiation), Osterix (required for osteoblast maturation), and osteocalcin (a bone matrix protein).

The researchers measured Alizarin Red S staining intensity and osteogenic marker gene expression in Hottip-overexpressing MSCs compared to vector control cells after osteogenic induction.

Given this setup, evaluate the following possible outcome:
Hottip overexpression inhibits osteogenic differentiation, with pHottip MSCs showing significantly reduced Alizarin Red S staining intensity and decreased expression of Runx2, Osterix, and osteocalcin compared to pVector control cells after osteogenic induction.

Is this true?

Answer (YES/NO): NO